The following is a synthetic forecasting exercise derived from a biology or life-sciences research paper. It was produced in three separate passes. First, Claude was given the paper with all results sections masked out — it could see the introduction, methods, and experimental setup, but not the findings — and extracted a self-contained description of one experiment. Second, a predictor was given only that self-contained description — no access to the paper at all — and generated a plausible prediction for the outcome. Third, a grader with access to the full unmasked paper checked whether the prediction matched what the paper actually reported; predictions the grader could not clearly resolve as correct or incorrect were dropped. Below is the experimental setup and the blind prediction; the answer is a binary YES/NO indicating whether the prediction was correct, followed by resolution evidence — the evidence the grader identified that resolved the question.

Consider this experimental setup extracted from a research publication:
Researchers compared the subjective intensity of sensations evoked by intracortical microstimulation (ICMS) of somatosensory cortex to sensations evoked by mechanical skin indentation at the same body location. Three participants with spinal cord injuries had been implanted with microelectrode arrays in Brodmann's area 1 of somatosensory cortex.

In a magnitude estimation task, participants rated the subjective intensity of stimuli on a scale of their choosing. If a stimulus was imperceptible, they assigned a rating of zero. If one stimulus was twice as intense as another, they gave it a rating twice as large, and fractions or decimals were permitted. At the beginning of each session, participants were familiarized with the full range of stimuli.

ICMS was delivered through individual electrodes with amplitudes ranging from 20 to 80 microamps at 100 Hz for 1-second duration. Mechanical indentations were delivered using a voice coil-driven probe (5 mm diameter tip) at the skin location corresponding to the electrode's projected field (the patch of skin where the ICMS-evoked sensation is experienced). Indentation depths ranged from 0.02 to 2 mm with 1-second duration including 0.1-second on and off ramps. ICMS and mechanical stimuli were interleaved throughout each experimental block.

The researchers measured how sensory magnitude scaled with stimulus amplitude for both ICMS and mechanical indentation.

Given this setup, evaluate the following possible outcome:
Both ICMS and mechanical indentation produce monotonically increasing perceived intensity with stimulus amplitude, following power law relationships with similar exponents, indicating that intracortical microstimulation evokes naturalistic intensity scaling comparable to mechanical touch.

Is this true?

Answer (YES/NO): NO